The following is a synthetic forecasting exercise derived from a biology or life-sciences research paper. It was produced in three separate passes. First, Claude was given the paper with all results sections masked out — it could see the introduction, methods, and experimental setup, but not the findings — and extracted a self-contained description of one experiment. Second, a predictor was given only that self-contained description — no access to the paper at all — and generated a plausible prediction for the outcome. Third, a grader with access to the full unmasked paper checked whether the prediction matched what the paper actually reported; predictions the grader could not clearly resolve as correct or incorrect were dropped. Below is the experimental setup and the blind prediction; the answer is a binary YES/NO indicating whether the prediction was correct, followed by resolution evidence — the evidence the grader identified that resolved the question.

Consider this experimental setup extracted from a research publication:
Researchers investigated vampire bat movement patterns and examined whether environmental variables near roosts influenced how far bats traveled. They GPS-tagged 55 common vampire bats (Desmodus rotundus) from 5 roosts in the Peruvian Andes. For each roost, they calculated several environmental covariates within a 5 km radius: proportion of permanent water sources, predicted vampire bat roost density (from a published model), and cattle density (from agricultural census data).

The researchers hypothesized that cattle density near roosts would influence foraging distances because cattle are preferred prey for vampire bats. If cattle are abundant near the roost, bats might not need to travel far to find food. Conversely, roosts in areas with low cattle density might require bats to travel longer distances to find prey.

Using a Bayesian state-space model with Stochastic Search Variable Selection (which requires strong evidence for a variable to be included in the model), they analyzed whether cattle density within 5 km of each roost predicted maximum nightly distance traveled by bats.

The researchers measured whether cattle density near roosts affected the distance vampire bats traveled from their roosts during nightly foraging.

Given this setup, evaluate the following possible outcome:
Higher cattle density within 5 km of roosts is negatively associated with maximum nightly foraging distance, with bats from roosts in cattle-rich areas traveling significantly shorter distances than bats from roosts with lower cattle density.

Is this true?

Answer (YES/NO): NO